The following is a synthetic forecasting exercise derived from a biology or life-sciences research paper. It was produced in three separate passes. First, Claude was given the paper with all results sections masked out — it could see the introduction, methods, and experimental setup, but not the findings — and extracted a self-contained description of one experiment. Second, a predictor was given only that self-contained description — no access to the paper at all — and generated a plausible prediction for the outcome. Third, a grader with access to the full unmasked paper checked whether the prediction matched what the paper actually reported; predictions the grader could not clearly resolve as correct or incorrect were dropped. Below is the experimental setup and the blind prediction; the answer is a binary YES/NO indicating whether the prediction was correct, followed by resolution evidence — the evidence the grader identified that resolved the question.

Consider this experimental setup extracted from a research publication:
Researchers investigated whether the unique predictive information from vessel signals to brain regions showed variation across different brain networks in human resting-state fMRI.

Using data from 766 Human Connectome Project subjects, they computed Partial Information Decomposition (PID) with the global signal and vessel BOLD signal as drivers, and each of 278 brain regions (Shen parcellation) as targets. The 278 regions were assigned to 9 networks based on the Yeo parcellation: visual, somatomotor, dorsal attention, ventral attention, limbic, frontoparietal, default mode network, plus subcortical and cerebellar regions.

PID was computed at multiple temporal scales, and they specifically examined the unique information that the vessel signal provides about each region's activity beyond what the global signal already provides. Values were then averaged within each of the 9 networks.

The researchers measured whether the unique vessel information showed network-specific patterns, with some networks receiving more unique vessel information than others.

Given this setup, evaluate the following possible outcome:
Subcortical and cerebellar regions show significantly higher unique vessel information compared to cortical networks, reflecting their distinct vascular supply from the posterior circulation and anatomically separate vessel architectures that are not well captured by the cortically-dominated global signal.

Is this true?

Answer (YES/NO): NO